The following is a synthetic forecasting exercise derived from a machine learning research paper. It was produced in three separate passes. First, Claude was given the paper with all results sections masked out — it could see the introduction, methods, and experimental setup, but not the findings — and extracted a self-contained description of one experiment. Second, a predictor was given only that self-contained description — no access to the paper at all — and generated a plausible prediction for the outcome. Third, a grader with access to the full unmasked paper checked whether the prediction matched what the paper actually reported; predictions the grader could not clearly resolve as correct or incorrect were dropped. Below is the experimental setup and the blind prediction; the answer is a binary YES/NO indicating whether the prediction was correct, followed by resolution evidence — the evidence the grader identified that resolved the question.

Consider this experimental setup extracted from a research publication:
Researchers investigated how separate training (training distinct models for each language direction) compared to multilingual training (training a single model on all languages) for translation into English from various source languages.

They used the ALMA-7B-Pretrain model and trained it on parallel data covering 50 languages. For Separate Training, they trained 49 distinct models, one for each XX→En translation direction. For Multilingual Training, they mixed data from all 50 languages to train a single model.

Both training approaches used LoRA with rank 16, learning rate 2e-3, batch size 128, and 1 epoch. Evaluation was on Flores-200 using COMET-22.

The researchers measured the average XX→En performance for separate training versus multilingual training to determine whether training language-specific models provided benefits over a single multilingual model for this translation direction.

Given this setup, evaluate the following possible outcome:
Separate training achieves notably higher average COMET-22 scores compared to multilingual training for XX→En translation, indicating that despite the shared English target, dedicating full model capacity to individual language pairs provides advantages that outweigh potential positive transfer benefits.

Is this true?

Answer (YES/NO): YES